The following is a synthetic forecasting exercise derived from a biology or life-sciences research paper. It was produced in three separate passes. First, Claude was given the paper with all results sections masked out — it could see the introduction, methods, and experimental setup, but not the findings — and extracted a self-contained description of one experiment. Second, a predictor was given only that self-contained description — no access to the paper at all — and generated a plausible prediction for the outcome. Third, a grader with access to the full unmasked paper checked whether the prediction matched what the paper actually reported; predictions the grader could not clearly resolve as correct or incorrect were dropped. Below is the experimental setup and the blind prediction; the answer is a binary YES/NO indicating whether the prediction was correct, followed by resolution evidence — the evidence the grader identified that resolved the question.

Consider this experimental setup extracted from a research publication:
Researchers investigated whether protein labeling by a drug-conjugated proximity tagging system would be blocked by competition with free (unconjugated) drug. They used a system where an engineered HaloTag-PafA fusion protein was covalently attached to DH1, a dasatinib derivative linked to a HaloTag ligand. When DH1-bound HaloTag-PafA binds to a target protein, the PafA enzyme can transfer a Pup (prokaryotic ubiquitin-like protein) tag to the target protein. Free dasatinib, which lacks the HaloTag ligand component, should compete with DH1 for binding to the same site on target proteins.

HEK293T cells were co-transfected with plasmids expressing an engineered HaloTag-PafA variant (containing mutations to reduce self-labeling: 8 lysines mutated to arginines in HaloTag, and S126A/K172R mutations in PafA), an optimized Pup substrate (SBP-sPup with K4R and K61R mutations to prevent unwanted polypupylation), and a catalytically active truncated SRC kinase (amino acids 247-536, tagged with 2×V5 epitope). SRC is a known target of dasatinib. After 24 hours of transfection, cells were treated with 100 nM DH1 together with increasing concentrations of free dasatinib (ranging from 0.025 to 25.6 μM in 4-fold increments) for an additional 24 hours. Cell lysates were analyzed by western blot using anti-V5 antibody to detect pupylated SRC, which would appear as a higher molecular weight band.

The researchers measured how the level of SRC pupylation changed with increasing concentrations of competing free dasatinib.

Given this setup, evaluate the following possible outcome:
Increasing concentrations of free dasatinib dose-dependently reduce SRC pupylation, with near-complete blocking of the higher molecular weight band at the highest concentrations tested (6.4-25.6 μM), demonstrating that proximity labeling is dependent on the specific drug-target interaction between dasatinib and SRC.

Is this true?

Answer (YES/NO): YES